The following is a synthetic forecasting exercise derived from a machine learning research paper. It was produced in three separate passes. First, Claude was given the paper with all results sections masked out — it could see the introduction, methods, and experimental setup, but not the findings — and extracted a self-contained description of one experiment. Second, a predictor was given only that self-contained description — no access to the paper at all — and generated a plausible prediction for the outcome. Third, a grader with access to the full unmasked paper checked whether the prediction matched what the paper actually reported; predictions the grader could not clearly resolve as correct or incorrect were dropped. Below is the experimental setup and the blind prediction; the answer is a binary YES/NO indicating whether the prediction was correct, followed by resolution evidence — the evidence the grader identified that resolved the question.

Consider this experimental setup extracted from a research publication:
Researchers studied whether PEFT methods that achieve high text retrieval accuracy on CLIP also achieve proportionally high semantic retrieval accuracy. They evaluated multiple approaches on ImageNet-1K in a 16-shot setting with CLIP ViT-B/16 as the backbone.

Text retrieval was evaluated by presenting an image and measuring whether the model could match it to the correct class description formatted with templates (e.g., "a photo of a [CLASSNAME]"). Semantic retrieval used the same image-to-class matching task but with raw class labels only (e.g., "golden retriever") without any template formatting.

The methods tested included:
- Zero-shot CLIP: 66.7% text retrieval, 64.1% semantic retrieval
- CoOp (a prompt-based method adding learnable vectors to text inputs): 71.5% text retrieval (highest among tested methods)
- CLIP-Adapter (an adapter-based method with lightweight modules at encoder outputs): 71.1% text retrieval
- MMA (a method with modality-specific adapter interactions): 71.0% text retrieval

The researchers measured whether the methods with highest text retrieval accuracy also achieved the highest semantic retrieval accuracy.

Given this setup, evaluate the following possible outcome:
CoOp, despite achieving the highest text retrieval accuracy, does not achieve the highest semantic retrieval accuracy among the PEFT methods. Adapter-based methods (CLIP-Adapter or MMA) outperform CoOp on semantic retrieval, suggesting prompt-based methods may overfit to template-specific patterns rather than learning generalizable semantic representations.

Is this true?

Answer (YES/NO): YES